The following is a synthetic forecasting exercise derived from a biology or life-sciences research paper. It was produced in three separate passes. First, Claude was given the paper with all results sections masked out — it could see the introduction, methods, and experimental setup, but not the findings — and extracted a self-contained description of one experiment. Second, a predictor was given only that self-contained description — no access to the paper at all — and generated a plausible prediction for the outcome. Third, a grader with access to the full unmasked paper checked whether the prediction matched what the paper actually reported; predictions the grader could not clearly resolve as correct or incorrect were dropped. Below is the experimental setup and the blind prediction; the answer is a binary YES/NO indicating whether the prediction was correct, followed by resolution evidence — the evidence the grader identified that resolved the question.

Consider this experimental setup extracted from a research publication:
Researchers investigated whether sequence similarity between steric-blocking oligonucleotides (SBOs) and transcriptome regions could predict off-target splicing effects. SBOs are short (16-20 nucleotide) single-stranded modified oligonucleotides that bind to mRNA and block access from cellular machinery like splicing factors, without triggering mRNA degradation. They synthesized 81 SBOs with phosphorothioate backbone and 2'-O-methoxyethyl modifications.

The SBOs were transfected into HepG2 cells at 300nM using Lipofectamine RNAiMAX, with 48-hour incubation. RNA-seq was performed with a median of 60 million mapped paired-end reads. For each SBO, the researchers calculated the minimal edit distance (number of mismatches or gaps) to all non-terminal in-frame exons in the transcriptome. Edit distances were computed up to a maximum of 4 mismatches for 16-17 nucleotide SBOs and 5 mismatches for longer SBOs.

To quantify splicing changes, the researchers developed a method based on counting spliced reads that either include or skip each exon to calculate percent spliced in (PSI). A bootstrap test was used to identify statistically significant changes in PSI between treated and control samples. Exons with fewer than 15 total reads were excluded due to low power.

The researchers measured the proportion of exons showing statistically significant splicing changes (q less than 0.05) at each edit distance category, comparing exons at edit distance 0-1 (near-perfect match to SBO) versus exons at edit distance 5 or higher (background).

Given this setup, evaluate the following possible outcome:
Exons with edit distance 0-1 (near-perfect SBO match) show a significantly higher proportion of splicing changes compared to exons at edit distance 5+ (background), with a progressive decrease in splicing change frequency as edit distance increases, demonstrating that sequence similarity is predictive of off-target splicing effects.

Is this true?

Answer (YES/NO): YES